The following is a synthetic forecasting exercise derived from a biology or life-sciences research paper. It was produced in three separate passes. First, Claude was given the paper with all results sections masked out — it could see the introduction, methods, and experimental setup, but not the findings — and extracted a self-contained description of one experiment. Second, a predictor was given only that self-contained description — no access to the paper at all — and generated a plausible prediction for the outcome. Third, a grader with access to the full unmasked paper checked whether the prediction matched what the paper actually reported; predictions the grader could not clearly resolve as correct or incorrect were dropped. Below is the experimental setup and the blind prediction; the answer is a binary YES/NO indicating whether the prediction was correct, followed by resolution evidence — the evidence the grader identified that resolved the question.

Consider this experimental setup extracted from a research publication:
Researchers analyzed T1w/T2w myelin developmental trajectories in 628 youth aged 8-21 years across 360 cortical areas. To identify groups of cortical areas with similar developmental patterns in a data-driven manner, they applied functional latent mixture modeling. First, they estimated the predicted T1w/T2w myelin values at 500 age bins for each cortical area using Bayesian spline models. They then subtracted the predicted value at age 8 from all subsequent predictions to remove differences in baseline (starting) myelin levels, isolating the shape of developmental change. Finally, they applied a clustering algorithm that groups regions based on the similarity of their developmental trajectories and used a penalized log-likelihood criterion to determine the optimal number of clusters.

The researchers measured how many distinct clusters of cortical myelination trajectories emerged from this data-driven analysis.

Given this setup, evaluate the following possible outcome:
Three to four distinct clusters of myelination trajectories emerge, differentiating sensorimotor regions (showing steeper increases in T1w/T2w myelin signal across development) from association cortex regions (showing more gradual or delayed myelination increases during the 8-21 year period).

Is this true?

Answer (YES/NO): YES